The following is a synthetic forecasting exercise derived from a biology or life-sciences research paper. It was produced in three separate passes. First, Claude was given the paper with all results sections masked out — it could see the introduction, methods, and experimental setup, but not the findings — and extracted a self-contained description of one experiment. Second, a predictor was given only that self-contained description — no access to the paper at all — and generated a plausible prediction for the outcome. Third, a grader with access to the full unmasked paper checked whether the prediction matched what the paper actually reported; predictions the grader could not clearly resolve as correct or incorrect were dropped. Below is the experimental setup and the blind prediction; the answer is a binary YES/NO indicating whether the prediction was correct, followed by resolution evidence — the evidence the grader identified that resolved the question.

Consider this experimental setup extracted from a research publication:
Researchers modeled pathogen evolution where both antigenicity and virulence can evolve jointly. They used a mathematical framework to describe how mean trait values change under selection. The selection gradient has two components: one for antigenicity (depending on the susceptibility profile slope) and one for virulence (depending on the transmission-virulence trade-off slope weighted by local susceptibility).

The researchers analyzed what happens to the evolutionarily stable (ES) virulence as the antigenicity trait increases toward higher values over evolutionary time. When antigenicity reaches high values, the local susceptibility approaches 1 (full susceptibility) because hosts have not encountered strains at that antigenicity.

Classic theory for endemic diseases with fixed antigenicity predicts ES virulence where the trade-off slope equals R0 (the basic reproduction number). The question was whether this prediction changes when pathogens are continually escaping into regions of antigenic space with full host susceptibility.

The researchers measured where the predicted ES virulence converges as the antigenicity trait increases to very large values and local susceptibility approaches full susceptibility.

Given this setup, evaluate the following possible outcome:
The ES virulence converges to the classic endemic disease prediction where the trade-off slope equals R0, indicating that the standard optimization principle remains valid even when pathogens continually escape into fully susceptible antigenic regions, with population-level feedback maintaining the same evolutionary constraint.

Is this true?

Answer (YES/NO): NO